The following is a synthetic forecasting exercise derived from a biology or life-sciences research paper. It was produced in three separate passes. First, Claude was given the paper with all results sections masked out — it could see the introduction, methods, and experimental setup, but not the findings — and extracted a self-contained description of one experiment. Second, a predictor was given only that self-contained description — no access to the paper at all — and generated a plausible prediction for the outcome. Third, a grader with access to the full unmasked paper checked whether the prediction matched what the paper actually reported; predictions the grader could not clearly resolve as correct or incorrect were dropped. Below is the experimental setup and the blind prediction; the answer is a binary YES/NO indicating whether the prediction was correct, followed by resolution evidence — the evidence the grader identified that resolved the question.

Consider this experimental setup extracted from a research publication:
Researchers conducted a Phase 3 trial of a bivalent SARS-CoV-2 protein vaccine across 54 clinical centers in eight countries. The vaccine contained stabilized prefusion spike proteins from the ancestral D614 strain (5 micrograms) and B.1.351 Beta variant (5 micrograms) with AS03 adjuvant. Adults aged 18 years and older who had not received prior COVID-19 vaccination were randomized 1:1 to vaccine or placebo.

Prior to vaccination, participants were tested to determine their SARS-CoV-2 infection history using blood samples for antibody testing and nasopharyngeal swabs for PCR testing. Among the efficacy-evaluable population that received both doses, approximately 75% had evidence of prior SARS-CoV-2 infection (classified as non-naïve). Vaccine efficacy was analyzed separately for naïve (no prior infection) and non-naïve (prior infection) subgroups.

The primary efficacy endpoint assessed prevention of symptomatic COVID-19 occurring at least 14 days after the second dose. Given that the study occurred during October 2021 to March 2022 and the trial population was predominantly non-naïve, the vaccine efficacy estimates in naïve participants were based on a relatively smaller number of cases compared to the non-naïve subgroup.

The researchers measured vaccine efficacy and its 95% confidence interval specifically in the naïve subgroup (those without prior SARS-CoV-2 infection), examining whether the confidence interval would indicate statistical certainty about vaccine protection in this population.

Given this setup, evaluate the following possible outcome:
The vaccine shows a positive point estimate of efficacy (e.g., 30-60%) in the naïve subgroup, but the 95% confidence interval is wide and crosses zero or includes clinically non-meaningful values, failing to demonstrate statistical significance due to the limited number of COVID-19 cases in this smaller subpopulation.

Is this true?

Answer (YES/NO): YES